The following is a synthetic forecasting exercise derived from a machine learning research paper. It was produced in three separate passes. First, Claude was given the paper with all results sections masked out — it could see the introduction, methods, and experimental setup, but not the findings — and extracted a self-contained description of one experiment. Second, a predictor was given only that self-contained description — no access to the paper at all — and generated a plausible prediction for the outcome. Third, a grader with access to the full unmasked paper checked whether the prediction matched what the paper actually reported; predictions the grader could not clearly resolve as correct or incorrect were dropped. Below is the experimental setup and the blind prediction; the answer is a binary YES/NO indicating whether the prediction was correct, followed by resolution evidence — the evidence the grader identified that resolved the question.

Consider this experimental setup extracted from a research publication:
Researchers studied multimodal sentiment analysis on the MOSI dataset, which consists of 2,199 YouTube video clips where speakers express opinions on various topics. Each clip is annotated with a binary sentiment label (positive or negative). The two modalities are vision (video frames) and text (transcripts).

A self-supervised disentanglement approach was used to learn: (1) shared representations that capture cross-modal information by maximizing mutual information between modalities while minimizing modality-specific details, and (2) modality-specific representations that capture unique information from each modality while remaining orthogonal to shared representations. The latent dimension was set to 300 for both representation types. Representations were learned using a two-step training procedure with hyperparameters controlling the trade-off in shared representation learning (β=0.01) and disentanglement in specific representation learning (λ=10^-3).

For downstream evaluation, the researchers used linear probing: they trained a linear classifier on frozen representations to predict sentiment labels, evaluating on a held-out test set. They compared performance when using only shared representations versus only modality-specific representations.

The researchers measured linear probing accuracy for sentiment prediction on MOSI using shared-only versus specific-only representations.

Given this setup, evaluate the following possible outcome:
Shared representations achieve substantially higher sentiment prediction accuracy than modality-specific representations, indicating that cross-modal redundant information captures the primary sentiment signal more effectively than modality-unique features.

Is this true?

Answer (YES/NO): YES